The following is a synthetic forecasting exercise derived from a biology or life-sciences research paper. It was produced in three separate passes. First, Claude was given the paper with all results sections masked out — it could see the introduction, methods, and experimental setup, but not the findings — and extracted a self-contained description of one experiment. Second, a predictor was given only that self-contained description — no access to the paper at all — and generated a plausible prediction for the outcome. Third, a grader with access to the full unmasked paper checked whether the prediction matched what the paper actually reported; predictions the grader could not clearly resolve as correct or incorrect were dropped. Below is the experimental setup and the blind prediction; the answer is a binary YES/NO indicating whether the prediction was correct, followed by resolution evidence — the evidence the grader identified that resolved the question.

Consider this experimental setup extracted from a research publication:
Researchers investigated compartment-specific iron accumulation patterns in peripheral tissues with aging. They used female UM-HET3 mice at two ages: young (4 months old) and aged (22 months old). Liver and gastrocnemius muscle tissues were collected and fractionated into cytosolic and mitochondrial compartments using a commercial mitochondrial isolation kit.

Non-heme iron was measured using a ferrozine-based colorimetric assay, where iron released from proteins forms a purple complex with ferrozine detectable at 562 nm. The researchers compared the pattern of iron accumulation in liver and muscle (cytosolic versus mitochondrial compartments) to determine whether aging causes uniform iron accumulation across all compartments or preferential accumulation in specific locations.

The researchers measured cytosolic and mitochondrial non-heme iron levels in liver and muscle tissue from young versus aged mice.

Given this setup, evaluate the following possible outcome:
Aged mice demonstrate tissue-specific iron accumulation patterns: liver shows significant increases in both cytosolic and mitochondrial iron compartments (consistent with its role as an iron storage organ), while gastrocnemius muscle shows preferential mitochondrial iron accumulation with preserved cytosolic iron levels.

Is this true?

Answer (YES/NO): NO